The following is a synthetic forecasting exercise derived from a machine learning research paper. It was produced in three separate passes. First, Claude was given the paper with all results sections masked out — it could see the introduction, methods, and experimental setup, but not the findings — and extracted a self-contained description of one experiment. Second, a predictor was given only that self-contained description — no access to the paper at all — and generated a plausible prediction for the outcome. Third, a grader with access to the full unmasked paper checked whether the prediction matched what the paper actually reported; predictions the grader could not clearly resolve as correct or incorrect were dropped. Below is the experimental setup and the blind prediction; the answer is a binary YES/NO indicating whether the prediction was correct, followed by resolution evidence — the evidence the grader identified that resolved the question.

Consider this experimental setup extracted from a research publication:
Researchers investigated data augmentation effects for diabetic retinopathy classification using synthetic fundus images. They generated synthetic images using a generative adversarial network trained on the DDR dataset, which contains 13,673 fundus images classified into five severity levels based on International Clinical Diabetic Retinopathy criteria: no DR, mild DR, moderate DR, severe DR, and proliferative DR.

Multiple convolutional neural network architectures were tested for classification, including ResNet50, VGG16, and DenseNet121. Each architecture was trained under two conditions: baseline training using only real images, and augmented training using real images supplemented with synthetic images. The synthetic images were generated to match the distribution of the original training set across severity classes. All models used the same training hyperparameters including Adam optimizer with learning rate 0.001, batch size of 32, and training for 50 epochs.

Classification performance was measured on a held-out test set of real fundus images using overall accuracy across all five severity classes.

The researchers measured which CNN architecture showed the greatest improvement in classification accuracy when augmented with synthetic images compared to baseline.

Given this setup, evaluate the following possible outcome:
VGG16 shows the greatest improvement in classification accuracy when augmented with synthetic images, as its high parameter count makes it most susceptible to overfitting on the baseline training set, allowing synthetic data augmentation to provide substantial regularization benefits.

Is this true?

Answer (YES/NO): NO